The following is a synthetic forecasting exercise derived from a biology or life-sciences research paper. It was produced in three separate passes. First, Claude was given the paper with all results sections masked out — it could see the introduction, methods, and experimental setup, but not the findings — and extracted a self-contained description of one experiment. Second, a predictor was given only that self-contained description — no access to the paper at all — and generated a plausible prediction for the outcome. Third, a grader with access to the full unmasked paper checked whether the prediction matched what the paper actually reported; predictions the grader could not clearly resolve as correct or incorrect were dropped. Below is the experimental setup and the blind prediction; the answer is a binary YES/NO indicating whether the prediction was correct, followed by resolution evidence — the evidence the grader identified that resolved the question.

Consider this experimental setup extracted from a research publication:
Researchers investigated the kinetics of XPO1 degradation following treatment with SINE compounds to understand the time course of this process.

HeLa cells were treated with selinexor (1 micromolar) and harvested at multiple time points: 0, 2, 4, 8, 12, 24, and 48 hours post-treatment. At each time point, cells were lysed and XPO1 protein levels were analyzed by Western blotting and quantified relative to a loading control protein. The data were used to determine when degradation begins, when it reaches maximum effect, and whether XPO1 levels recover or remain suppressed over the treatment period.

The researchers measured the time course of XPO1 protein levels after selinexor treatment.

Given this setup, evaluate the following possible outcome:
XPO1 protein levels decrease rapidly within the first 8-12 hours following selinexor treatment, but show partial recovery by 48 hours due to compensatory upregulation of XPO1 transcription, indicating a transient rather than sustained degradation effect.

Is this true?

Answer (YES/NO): NO